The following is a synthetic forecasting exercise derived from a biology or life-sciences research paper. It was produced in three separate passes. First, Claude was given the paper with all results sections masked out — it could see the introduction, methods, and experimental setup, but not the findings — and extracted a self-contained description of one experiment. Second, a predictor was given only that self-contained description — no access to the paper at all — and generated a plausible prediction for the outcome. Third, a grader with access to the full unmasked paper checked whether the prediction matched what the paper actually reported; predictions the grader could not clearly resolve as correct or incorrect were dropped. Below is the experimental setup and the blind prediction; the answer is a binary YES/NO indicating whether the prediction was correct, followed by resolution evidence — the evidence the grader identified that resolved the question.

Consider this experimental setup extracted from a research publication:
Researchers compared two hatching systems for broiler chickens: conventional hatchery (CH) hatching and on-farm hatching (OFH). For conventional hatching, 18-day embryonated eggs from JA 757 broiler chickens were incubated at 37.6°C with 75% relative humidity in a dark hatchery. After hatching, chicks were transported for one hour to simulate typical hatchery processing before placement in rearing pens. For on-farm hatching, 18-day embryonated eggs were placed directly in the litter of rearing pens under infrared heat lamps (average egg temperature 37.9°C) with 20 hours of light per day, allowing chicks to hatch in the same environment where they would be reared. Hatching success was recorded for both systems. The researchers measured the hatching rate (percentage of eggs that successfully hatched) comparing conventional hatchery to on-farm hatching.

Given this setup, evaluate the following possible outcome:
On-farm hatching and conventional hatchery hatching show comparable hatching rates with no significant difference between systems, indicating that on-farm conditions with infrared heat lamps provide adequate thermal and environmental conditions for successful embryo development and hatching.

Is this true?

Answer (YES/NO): YES